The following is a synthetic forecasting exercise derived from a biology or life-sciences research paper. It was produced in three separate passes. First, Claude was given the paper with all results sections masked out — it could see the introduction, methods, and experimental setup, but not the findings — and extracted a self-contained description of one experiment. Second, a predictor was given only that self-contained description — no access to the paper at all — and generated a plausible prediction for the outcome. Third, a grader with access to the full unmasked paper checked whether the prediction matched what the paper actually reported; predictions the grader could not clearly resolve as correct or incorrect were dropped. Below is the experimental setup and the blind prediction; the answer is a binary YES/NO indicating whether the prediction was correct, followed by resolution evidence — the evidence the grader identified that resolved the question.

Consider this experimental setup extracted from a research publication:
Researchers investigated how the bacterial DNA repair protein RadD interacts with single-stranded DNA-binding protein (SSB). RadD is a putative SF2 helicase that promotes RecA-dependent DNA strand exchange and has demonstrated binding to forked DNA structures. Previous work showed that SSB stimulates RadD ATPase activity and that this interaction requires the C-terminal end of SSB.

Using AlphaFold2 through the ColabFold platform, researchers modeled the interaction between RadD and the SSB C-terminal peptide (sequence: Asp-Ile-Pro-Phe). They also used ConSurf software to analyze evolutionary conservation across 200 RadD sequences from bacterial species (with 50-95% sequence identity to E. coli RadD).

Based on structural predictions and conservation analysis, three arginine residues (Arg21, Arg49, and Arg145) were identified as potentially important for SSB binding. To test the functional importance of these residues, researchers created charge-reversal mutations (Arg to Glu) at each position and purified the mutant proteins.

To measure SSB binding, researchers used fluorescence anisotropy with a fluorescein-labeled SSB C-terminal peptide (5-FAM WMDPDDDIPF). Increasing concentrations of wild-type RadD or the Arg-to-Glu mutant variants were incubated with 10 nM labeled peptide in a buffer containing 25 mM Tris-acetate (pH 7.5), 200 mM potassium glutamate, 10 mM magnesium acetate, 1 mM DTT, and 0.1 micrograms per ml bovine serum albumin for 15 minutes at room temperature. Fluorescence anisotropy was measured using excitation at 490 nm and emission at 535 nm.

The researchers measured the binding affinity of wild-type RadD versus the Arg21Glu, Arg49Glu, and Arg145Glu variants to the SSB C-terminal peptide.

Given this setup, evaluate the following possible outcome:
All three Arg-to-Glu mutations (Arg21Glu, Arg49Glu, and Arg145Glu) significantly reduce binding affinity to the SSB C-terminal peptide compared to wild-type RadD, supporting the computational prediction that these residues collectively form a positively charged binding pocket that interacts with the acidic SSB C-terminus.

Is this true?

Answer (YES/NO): YES